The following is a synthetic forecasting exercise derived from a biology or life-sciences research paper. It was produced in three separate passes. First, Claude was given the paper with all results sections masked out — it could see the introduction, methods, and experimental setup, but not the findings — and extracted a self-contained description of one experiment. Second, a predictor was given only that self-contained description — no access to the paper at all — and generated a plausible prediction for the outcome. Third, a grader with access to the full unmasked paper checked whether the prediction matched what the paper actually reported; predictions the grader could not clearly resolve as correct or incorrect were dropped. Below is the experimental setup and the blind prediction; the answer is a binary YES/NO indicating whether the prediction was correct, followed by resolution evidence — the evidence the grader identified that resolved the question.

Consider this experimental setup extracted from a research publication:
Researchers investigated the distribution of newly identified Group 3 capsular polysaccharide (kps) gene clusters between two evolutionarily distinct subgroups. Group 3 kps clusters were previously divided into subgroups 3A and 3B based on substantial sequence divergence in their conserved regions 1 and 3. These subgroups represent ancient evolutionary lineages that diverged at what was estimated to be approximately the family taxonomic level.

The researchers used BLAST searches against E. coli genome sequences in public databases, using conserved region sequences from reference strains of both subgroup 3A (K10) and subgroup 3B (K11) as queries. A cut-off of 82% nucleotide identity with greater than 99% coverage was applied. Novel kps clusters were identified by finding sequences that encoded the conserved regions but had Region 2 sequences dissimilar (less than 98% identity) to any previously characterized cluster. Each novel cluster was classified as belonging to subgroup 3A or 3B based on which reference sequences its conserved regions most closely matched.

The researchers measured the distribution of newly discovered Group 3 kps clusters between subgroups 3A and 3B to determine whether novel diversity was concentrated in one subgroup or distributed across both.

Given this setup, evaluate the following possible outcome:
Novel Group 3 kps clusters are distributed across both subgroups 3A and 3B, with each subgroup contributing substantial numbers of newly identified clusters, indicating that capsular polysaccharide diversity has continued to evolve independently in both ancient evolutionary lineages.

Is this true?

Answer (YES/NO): YES